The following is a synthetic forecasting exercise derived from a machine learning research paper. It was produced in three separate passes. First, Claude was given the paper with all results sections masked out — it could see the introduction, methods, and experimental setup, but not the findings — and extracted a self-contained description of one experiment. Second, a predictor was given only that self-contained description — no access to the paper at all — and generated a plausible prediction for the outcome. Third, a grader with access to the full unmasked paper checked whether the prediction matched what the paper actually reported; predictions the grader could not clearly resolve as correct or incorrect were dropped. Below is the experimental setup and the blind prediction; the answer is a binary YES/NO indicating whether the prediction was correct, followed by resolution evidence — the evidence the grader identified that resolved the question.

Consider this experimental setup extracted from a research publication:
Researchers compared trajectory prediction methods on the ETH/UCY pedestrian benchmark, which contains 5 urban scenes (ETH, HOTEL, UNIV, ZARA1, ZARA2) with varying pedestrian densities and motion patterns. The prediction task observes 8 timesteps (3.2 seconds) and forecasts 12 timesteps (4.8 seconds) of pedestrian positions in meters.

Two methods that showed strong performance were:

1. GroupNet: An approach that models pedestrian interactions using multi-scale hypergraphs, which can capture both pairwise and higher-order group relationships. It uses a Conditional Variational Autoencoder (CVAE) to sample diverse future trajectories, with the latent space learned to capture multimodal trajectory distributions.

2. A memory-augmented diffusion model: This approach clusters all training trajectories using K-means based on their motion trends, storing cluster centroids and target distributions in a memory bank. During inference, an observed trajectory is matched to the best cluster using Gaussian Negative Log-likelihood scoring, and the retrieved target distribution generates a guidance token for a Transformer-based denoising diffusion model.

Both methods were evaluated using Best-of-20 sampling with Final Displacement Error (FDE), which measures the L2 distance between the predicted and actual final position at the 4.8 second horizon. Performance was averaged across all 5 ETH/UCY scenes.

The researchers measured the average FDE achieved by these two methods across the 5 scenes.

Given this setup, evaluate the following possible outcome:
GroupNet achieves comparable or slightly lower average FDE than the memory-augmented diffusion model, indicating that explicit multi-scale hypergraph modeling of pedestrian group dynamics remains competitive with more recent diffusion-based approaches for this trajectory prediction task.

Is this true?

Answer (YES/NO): YES